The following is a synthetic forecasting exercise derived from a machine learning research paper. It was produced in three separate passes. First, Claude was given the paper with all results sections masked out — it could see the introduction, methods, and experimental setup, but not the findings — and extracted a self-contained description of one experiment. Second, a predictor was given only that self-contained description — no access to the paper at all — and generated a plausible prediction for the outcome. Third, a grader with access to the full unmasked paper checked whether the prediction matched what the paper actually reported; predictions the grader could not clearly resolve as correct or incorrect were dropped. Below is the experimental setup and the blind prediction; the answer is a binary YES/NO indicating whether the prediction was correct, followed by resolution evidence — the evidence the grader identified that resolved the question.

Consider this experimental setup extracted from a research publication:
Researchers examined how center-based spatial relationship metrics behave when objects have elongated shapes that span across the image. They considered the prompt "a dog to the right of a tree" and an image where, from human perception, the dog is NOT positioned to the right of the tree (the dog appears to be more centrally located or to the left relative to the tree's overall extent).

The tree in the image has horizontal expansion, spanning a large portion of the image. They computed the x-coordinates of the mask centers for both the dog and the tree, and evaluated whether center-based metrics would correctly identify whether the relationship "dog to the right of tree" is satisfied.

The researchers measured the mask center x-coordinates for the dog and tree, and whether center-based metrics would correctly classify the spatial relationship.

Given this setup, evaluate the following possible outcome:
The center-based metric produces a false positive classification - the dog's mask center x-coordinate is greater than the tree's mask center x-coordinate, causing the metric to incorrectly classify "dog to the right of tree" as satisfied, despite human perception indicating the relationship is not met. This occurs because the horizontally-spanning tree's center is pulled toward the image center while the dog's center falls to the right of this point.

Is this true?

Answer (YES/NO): YES